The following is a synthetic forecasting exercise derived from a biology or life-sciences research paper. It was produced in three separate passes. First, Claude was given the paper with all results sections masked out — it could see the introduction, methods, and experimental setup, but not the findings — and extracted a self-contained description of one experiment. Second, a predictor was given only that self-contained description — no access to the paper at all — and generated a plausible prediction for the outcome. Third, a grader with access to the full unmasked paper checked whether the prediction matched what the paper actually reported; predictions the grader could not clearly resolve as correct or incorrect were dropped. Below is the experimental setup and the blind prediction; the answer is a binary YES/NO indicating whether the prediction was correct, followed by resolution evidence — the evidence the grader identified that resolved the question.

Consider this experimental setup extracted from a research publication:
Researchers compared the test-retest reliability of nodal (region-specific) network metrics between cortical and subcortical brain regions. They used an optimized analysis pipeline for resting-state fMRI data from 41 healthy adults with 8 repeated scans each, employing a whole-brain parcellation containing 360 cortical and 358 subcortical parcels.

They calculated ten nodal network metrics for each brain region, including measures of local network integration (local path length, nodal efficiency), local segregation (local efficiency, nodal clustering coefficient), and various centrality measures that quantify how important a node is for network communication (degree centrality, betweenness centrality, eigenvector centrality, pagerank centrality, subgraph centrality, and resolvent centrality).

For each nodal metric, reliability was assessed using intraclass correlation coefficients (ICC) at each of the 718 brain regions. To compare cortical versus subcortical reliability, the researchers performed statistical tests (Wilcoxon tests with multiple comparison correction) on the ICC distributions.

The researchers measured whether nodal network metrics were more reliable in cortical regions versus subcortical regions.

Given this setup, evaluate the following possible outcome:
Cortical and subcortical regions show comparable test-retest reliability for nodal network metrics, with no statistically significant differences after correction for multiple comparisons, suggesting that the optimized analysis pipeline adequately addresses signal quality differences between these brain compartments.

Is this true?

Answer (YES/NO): NO